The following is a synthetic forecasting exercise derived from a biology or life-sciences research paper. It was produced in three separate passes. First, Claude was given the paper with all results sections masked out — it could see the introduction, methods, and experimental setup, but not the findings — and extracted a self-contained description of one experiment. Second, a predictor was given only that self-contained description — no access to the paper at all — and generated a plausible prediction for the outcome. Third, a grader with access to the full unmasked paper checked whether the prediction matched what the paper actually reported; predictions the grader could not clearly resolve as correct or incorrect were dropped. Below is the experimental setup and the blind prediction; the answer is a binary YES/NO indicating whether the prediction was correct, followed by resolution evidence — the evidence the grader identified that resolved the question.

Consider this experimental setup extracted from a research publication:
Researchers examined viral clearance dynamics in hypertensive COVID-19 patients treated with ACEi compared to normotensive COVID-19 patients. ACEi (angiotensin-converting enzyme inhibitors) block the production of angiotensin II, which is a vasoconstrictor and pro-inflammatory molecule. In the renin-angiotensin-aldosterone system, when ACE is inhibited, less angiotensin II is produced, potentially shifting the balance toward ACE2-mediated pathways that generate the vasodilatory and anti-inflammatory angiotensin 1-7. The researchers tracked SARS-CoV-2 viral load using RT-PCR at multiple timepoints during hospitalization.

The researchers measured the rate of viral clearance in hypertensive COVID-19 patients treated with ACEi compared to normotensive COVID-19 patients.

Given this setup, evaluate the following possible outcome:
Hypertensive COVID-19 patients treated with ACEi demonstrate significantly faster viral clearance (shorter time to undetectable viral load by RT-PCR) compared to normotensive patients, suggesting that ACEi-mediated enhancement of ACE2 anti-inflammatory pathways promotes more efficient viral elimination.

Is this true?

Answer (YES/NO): NO